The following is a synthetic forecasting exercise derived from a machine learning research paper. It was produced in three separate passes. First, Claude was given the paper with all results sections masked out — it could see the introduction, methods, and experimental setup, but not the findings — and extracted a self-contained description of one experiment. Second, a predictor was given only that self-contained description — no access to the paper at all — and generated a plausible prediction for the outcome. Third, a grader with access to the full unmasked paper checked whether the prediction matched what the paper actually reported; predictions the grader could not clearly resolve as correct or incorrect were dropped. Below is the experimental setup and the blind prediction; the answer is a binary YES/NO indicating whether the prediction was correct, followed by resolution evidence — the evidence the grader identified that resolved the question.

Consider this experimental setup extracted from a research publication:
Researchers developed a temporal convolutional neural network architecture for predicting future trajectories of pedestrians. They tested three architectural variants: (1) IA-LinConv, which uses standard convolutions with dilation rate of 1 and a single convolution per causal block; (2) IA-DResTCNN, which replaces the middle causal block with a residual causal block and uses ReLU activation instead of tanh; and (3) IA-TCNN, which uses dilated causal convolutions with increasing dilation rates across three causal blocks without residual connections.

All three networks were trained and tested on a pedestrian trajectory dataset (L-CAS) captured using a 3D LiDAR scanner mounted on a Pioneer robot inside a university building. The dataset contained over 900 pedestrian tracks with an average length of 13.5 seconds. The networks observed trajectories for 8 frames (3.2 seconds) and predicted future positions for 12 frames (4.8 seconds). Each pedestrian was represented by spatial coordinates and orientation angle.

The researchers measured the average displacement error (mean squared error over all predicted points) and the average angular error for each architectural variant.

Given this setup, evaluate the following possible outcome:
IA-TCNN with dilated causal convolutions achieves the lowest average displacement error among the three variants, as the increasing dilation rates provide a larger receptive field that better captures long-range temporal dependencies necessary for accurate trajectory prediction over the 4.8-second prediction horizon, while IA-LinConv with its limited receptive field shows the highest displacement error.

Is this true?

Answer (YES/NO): NO